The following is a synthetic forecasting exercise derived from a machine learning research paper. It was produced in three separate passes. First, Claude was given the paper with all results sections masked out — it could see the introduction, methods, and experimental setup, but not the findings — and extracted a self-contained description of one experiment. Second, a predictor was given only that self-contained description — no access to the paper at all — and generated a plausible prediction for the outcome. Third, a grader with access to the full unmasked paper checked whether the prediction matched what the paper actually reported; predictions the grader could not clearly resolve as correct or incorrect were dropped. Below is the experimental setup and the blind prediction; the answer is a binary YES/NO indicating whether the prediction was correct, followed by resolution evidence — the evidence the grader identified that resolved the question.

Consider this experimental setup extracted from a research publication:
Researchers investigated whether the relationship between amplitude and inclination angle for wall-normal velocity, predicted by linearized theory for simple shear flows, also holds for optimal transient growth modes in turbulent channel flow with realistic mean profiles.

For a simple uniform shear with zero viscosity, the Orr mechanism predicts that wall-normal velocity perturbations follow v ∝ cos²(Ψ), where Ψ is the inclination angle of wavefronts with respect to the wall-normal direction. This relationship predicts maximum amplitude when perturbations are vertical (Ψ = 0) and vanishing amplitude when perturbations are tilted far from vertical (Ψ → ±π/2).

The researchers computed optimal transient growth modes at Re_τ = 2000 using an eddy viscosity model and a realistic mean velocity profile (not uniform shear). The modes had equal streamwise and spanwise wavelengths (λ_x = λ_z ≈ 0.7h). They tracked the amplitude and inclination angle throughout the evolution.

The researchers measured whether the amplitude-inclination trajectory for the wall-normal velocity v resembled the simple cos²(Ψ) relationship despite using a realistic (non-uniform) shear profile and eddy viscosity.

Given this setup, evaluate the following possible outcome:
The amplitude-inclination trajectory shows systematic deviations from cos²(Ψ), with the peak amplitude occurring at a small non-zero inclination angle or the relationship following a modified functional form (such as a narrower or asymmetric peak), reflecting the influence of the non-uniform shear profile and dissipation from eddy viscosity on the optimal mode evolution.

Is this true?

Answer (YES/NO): NO